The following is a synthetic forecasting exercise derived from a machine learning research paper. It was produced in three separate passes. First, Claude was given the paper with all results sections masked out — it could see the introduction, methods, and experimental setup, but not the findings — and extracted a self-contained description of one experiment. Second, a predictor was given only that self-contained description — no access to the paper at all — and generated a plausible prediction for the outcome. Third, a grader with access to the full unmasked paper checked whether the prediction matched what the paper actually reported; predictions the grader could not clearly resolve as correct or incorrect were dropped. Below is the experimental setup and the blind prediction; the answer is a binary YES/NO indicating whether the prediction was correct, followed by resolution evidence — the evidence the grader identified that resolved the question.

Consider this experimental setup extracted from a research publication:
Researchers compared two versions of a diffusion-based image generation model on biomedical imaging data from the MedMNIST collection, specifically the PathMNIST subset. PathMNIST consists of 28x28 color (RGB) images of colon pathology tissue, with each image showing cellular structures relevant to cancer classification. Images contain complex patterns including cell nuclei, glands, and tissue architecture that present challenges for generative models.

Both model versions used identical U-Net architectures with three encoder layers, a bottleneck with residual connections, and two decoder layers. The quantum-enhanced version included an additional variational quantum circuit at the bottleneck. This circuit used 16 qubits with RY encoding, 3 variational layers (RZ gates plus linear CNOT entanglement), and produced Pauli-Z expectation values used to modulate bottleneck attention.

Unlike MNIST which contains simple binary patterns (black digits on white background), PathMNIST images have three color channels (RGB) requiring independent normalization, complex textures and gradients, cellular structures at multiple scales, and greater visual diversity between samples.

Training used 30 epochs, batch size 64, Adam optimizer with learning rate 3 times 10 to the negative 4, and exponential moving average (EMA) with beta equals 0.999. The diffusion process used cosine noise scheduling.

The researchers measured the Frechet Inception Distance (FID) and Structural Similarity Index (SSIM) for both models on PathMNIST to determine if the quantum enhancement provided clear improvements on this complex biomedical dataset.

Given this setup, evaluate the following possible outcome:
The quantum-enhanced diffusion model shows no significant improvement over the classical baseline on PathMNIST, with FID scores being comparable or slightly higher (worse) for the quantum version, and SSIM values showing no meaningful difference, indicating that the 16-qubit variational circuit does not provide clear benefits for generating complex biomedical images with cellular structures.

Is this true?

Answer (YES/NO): NO